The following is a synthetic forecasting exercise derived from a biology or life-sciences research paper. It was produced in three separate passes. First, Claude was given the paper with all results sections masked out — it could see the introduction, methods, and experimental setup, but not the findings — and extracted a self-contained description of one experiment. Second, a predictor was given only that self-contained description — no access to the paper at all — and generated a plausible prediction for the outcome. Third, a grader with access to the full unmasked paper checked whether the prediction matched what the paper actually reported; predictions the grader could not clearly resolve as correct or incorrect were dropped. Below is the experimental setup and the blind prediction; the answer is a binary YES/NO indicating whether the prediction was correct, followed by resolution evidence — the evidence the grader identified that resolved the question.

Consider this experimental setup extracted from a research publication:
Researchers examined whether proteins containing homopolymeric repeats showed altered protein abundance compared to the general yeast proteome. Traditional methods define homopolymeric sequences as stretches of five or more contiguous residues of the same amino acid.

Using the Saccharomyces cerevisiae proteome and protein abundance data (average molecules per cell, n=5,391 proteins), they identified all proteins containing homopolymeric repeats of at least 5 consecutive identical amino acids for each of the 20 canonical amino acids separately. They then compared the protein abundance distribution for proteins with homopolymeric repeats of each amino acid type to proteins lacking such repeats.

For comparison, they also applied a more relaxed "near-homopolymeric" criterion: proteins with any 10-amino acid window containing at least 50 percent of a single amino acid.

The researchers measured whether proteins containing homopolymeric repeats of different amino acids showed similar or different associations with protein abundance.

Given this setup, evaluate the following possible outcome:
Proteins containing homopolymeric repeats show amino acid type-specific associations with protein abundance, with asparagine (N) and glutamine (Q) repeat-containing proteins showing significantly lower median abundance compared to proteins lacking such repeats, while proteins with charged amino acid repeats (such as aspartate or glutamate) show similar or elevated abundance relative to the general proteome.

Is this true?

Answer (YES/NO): NO